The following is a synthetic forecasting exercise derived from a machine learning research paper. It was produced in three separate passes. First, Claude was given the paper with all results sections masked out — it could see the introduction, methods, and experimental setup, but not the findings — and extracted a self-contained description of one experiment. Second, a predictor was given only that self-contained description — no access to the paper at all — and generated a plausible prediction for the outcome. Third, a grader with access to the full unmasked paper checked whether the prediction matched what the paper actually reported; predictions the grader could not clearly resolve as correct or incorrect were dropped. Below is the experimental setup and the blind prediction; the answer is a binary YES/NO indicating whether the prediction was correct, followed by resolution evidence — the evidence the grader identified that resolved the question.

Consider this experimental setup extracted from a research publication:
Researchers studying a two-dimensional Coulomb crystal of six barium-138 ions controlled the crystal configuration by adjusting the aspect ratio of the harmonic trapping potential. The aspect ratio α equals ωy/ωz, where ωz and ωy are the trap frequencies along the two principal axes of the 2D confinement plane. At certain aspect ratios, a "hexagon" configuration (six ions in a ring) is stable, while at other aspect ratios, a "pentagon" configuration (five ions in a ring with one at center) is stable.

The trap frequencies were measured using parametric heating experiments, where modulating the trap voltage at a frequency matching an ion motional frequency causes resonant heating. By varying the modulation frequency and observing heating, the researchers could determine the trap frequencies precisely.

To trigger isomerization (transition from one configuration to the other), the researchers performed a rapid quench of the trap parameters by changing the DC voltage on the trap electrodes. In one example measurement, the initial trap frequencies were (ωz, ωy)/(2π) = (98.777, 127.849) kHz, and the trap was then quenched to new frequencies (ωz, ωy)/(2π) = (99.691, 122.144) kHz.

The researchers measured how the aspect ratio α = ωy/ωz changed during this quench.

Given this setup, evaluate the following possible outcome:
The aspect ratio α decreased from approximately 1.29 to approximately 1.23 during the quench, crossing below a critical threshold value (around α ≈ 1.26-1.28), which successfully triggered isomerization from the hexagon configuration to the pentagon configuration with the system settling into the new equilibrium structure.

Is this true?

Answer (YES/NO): NO